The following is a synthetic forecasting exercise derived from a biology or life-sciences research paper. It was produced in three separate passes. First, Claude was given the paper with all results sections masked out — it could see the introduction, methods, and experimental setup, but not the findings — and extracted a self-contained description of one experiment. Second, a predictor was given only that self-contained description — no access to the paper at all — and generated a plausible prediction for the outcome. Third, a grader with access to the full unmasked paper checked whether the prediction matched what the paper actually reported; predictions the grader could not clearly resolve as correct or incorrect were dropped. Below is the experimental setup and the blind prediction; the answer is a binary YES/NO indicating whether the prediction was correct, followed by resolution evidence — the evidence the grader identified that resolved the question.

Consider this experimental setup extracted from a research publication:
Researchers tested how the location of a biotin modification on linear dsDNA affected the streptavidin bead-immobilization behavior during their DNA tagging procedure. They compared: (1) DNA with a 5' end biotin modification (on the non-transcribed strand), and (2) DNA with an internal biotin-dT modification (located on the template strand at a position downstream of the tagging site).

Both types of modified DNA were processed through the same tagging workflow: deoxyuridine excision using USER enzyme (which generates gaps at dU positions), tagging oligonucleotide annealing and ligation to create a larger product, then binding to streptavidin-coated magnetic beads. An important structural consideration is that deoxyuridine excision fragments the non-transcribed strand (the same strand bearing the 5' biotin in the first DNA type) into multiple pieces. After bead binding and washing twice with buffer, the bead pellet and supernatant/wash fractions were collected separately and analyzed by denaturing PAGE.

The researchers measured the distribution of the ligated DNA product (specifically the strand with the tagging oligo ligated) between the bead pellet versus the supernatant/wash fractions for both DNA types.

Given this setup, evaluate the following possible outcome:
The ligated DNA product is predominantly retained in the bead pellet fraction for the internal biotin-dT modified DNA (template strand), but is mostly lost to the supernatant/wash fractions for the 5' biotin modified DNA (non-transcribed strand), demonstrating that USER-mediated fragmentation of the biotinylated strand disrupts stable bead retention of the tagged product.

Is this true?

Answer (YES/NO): NO